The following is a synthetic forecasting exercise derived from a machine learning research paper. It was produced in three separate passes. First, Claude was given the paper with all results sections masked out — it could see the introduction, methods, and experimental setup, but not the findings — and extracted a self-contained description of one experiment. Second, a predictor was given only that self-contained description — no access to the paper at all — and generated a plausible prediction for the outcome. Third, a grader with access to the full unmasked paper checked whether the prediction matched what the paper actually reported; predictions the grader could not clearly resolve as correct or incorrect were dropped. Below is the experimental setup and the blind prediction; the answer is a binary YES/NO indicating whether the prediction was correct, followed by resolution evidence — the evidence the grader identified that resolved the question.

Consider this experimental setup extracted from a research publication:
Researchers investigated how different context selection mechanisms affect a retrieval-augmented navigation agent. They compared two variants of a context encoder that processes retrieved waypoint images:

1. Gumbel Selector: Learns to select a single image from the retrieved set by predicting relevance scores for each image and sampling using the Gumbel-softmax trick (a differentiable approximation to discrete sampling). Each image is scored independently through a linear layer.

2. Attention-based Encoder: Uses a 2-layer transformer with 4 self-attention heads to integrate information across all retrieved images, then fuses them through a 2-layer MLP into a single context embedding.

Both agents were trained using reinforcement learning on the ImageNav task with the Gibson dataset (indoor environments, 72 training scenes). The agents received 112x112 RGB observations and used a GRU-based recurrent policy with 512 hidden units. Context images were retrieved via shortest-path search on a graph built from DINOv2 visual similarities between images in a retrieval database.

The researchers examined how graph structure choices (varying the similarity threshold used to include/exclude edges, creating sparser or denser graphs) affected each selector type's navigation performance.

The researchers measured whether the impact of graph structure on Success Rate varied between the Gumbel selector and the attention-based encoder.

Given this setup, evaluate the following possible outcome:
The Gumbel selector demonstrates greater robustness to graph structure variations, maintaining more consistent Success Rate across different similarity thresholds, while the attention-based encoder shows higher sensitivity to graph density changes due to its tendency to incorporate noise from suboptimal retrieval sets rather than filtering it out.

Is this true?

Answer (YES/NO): YES